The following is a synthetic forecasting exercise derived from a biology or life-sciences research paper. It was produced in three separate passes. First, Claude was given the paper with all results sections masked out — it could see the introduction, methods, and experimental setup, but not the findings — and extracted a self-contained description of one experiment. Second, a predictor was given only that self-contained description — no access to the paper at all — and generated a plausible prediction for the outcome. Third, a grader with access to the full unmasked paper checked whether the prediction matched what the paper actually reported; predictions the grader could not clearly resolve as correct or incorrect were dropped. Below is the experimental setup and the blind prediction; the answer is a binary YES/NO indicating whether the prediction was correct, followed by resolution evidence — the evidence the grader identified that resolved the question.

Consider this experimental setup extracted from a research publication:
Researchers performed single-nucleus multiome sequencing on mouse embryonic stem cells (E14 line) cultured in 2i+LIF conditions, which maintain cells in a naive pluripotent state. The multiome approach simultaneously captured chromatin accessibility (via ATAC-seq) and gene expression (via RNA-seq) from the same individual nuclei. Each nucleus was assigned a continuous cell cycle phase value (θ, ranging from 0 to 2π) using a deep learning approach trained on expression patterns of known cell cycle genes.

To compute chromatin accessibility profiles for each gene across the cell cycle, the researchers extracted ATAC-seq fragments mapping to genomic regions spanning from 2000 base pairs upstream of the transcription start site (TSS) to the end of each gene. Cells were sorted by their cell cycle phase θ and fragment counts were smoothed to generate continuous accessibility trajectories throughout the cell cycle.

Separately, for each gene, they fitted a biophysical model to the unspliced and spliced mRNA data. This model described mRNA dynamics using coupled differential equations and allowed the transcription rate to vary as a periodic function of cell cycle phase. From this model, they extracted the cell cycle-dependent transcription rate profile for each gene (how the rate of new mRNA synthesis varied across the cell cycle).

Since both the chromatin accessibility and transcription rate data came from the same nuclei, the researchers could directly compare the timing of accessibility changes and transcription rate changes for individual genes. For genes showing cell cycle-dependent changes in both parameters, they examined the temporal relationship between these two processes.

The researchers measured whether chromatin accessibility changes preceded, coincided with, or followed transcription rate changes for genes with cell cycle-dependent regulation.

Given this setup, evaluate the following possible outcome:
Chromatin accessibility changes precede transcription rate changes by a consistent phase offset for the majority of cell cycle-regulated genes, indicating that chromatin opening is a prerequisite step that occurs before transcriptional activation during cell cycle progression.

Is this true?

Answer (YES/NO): NO